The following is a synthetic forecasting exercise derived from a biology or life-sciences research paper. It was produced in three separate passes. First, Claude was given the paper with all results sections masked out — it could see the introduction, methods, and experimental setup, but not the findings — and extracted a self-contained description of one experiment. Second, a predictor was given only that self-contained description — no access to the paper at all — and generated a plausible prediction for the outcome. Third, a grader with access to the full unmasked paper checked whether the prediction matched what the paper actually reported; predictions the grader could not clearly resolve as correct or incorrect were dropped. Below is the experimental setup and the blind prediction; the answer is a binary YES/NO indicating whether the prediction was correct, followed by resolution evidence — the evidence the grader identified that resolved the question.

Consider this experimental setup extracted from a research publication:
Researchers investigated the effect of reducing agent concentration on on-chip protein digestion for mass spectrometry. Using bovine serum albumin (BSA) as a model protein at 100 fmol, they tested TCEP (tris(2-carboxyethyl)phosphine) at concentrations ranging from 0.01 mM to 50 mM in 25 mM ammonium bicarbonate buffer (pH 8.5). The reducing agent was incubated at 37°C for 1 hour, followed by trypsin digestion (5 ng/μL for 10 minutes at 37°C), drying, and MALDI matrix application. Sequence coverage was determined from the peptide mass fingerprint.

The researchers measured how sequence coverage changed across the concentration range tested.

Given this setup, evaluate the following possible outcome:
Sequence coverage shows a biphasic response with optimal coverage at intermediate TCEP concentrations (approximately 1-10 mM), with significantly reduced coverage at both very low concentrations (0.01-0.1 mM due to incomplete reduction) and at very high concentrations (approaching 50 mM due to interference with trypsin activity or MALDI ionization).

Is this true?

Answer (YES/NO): NO